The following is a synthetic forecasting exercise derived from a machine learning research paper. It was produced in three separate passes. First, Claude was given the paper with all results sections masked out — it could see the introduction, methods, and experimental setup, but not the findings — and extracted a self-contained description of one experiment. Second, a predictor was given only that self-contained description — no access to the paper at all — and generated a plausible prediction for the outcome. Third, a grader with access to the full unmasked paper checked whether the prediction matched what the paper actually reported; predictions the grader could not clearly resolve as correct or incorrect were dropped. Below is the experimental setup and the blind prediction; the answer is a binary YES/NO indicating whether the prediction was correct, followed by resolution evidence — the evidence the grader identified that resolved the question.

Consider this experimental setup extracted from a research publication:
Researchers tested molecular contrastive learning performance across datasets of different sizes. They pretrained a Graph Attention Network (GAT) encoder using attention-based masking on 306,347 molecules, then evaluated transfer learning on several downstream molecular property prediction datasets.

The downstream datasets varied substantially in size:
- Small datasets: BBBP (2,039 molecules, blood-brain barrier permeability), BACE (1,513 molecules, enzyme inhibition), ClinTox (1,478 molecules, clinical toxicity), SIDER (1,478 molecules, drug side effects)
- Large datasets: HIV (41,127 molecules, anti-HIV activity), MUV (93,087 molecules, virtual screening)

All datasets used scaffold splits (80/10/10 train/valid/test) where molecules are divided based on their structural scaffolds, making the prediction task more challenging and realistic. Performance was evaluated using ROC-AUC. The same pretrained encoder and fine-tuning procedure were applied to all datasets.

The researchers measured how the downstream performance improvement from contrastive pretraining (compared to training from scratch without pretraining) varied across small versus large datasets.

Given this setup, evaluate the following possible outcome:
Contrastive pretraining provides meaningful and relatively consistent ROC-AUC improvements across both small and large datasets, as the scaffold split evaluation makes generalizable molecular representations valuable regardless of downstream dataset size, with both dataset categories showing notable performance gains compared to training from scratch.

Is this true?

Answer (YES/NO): YES